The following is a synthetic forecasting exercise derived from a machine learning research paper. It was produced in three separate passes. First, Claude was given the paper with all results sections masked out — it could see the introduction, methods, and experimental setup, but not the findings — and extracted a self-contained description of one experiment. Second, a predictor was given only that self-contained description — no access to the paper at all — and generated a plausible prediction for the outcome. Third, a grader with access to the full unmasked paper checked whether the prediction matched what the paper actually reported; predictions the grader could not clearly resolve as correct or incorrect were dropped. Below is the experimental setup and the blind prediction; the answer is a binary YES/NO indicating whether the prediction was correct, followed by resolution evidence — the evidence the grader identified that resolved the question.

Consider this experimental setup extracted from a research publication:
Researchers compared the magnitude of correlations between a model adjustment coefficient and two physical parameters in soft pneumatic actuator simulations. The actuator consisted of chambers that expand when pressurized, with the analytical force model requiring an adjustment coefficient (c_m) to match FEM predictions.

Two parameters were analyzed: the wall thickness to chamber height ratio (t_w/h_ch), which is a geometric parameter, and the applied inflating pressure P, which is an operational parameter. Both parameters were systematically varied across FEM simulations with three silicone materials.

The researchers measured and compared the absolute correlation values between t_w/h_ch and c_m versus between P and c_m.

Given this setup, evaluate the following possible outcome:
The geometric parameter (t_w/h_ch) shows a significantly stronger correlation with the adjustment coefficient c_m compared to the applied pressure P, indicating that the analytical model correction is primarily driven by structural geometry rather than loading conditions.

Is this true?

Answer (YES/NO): YES